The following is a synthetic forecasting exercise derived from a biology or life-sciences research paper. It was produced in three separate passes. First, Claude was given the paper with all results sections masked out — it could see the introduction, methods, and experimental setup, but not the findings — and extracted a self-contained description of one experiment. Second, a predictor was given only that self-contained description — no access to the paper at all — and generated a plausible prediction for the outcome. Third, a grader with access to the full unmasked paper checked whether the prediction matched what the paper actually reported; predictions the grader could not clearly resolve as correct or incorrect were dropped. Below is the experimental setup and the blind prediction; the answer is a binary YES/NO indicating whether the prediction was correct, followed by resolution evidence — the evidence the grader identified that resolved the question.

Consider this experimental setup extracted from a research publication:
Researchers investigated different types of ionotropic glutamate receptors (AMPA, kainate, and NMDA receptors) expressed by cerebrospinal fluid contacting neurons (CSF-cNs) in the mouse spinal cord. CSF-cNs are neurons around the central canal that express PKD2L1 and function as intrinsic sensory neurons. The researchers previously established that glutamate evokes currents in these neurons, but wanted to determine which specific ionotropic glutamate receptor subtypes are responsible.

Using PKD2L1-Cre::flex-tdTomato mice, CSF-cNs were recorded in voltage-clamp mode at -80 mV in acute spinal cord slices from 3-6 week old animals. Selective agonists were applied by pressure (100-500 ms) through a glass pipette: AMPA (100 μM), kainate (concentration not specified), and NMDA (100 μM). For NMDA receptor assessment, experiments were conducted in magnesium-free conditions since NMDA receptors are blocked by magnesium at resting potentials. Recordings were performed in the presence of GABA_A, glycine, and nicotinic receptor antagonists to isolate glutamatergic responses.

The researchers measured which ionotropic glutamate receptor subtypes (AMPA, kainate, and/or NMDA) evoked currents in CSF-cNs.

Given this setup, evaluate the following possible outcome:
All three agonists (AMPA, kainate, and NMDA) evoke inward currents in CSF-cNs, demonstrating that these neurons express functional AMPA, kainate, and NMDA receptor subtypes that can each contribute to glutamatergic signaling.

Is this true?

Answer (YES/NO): NO